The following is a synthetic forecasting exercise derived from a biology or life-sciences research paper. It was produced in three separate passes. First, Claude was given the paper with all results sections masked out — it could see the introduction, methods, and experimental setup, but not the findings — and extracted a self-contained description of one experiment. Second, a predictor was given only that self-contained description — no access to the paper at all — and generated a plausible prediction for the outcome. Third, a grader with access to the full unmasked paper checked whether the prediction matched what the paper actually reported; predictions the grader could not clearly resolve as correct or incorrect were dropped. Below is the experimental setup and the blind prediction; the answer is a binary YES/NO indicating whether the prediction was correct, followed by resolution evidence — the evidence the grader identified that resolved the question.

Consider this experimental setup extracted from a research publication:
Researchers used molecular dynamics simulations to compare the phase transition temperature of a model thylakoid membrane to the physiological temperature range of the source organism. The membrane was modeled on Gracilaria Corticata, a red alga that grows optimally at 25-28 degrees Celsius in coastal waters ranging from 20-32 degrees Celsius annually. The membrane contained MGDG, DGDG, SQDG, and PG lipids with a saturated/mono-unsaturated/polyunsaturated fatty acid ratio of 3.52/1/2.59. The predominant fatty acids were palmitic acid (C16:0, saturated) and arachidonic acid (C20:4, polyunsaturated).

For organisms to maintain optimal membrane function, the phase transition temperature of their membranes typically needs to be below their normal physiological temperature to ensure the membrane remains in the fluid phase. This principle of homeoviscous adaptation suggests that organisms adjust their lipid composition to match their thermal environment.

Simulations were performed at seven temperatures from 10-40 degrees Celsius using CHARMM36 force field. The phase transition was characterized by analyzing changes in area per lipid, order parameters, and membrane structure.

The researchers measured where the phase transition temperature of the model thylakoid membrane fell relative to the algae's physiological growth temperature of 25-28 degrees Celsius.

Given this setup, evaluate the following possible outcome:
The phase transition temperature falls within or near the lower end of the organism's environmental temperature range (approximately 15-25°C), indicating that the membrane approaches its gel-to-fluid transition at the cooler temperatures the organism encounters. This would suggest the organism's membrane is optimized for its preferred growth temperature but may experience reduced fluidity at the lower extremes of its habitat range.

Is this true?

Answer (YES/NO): NO